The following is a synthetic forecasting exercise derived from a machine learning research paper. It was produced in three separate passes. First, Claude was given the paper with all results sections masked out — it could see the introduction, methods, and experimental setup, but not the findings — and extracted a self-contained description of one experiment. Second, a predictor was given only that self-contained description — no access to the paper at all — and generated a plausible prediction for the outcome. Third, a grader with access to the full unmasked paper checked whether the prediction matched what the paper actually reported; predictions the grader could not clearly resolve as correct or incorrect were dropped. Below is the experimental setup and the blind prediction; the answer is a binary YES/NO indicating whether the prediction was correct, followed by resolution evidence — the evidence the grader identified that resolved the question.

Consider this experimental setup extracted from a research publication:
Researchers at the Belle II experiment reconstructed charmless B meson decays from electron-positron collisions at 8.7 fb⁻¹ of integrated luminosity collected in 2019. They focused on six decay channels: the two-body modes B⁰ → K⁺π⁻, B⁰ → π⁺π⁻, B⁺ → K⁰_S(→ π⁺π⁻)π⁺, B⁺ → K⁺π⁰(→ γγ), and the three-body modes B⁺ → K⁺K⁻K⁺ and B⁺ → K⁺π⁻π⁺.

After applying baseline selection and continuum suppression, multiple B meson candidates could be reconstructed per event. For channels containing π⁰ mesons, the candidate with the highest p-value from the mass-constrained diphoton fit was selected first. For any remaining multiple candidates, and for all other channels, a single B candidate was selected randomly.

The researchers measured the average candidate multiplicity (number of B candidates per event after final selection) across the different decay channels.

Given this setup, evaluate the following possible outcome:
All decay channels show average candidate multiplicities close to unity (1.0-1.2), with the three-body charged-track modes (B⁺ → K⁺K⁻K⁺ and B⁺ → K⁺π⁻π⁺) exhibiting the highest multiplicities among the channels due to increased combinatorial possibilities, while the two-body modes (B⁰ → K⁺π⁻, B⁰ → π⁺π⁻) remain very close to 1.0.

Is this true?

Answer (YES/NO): NO